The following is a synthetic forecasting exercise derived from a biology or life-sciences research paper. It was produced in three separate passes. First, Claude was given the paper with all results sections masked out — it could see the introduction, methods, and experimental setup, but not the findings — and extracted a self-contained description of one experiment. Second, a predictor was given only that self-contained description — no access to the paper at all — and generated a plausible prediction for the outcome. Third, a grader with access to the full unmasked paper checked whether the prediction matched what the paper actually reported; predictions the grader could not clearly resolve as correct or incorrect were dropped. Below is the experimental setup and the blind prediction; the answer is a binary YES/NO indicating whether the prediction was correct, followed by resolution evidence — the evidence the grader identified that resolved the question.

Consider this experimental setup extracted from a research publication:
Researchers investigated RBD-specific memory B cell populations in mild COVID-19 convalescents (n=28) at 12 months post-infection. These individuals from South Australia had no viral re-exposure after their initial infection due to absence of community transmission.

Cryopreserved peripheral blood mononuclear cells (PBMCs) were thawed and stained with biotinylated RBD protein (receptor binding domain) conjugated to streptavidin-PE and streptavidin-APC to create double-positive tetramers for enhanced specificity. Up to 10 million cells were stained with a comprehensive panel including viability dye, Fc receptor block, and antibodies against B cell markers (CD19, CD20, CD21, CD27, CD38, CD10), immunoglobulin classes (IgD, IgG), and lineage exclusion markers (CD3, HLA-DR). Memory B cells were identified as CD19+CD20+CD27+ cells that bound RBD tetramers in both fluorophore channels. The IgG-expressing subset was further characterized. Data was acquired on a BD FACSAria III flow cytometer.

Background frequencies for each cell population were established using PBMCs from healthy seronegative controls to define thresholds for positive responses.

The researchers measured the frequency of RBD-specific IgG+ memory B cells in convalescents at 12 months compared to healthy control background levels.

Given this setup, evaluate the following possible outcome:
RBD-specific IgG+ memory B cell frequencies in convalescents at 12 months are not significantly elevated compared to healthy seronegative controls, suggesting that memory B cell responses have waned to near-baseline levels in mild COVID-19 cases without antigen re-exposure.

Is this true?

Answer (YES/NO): NO